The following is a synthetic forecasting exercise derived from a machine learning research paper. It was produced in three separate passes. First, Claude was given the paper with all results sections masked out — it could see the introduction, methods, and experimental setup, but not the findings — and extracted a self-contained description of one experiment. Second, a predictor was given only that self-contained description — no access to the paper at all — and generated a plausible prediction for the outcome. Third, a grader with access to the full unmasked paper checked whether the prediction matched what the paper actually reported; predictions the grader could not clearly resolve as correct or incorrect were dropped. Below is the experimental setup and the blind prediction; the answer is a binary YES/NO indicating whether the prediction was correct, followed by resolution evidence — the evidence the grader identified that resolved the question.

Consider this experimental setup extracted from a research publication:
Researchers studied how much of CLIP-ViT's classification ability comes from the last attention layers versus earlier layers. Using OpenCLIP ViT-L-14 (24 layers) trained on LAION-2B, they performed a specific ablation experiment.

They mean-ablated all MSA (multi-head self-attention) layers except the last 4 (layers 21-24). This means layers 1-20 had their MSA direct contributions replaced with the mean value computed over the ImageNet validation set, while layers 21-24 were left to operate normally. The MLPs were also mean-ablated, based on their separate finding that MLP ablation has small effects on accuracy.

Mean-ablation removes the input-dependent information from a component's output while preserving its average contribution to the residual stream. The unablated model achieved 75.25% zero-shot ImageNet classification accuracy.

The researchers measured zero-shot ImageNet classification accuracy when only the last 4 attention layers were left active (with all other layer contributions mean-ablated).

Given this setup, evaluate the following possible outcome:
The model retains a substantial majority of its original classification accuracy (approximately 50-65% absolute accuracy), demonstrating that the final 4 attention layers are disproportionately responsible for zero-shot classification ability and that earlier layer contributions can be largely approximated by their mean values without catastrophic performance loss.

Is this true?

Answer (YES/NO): NO